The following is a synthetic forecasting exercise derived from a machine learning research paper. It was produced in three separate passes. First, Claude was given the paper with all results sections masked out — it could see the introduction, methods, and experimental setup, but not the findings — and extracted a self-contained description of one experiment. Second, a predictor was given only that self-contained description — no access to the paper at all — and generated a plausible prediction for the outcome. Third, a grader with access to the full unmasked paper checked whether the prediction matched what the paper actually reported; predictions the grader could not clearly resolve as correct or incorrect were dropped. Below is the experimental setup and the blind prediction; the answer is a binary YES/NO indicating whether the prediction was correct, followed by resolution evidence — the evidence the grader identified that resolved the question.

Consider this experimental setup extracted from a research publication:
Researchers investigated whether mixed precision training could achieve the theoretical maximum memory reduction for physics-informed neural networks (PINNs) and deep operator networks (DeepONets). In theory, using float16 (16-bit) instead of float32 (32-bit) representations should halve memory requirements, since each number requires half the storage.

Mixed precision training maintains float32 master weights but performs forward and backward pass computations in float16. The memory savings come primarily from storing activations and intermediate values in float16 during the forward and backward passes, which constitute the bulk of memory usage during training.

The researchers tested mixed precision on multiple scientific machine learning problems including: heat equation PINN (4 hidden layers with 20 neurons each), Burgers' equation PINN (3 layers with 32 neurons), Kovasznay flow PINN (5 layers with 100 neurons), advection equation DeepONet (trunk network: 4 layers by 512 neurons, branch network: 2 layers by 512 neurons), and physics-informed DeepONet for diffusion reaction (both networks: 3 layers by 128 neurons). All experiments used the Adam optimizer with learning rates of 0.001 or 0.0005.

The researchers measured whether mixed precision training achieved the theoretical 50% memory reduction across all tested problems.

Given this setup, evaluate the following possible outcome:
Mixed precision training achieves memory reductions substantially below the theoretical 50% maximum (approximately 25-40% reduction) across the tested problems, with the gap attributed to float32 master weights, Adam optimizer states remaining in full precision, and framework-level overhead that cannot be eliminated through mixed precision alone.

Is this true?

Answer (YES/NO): NO